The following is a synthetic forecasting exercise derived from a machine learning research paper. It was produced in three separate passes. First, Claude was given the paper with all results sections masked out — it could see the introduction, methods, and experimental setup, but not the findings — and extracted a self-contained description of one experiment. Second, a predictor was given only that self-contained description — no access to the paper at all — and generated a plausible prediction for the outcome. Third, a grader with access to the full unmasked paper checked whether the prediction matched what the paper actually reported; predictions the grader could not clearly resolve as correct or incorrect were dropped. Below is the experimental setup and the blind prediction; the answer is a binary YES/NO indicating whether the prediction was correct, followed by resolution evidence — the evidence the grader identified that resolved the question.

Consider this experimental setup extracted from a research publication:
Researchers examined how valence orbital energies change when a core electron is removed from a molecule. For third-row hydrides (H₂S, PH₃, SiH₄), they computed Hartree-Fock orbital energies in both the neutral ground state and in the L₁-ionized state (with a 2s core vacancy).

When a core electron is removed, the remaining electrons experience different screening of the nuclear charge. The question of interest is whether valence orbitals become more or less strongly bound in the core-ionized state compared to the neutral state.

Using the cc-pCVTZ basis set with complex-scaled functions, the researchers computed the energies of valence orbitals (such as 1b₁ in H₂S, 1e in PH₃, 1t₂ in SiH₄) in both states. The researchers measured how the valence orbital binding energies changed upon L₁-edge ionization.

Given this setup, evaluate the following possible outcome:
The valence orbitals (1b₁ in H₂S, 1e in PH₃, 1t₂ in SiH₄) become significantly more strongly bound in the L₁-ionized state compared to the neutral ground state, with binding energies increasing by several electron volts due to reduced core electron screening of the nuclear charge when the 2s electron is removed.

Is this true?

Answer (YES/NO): YES